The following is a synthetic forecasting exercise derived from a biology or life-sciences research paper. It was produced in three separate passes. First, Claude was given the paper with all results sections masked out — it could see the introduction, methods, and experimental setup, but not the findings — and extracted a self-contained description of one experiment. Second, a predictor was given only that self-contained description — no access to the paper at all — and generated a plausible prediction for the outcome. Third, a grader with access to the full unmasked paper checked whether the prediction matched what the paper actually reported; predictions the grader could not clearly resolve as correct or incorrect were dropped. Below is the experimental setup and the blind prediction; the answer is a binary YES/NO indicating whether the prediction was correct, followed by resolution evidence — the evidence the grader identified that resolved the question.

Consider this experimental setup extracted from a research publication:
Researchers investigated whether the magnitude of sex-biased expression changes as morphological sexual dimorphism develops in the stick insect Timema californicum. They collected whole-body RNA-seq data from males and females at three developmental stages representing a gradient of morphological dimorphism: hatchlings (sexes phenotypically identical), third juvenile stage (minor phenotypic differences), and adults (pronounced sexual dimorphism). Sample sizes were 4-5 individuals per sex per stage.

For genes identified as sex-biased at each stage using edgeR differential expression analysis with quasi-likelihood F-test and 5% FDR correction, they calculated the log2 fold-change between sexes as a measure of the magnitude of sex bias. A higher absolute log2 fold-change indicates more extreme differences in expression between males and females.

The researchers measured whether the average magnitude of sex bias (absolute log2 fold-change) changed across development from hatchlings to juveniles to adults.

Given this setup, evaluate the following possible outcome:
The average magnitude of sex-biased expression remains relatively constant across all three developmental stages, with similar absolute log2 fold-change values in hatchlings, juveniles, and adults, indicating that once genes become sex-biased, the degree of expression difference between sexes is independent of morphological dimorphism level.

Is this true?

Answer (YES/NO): NO